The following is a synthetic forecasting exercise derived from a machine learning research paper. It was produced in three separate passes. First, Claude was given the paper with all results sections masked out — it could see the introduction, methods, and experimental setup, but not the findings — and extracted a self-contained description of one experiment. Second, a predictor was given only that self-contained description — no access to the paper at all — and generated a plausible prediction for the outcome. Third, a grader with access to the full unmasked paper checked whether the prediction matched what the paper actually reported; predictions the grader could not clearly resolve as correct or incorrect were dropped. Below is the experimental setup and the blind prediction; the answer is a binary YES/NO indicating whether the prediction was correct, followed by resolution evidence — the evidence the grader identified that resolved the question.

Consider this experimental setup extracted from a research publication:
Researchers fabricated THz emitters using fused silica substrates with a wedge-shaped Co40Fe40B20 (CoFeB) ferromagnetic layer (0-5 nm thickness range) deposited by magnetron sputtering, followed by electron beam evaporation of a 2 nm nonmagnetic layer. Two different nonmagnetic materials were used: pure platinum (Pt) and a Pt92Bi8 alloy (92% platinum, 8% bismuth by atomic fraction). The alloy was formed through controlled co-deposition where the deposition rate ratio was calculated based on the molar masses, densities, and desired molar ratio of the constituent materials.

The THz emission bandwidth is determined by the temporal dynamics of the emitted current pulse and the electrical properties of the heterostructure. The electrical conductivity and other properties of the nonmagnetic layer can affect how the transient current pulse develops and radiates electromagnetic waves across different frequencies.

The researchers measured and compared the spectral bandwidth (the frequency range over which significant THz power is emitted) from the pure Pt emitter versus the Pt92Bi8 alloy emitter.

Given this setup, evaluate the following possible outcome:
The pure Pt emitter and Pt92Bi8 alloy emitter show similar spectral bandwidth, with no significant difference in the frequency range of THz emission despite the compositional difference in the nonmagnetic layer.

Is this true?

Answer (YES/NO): NO